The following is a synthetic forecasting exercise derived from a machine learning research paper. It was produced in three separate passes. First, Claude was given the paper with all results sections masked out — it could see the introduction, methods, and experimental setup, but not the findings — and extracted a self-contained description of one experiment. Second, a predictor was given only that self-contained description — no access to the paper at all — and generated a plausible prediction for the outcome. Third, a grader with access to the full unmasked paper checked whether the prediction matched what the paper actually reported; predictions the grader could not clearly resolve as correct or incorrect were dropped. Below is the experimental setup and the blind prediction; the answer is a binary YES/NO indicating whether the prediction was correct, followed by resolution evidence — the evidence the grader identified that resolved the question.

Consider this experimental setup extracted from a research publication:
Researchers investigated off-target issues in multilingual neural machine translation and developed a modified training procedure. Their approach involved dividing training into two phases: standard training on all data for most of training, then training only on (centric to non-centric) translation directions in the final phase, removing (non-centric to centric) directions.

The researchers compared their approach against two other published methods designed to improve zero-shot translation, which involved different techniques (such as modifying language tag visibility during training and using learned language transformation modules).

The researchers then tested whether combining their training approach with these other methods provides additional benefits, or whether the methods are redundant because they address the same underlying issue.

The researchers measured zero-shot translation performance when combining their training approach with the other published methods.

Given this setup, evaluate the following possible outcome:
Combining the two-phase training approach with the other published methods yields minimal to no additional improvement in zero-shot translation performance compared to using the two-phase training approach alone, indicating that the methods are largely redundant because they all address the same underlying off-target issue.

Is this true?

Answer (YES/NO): NO